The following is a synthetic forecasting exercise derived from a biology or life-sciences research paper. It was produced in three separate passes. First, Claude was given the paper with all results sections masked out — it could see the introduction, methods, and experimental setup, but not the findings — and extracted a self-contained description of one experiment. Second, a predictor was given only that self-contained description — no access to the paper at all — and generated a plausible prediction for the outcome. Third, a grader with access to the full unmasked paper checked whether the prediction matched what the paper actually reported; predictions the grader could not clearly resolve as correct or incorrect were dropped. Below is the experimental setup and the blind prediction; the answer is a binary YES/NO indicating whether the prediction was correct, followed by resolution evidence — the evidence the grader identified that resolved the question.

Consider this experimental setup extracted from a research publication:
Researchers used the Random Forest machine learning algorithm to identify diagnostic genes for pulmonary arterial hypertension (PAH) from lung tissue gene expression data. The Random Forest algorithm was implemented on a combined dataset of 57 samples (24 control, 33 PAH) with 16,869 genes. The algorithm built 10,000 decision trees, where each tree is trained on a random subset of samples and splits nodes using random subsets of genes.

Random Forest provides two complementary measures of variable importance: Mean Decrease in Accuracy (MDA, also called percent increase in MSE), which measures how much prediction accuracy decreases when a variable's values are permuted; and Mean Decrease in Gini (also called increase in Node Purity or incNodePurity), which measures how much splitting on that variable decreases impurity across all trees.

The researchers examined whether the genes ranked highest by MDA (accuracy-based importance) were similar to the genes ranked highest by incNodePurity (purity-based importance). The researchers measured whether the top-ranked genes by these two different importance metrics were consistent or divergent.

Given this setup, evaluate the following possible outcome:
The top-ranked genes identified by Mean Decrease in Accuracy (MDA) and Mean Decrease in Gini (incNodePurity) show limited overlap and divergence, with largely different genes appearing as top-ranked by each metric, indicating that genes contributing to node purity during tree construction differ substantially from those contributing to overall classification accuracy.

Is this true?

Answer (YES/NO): NO